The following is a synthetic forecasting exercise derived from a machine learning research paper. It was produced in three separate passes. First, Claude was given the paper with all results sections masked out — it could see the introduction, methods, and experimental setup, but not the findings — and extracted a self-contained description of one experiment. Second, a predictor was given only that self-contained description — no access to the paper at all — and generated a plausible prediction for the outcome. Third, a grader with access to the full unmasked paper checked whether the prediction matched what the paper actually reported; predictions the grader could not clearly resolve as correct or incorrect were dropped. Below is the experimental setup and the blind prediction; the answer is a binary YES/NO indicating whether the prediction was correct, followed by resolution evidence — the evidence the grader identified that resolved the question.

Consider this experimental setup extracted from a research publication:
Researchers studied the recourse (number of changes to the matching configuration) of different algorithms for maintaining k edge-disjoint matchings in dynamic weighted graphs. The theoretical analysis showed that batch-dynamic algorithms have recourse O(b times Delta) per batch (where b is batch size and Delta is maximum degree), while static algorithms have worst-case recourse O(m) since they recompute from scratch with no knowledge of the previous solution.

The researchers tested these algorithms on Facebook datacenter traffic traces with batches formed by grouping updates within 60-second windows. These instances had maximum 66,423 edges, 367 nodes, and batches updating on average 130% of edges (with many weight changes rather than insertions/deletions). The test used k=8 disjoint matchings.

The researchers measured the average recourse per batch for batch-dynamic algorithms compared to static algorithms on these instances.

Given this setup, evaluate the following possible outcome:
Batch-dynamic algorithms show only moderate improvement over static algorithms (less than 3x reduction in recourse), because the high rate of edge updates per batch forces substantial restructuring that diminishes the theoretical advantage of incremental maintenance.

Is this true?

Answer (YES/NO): YES